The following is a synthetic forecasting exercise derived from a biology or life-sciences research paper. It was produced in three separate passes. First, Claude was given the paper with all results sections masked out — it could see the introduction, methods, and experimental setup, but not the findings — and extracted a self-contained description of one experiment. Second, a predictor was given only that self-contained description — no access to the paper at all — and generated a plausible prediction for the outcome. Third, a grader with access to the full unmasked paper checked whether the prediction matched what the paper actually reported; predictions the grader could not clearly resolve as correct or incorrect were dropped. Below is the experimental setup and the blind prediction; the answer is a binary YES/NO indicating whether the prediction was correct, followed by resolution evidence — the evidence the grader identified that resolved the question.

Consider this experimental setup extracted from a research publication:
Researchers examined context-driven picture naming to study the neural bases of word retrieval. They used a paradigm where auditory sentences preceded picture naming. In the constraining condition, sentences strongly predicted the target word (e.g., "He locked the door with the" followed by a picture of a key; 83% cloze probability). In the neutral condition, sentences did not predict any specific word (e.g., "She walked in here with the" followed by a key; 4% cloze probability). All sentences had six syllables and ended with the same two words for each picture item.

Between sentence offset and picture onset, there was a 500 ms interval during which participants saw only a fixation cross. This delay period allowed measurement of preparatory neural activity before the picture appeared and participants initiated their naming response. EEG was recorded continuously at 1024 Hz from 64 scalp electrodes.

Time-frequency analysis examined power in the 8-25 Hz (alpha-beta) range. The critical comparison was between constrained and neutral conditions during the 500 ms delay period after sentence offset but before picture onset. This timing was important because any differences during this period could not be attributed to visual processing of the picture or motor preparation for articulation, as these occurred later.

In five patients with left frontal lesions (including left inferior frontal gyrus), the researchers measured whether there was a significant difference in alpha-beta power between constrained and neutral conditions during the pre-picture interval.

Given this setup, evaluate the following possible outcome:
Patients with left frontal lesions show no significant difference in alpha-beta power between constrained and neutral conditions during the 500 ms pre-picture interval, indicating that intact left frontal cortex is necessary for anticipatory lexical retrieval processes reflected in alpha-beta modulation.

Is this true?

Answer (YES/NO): NO